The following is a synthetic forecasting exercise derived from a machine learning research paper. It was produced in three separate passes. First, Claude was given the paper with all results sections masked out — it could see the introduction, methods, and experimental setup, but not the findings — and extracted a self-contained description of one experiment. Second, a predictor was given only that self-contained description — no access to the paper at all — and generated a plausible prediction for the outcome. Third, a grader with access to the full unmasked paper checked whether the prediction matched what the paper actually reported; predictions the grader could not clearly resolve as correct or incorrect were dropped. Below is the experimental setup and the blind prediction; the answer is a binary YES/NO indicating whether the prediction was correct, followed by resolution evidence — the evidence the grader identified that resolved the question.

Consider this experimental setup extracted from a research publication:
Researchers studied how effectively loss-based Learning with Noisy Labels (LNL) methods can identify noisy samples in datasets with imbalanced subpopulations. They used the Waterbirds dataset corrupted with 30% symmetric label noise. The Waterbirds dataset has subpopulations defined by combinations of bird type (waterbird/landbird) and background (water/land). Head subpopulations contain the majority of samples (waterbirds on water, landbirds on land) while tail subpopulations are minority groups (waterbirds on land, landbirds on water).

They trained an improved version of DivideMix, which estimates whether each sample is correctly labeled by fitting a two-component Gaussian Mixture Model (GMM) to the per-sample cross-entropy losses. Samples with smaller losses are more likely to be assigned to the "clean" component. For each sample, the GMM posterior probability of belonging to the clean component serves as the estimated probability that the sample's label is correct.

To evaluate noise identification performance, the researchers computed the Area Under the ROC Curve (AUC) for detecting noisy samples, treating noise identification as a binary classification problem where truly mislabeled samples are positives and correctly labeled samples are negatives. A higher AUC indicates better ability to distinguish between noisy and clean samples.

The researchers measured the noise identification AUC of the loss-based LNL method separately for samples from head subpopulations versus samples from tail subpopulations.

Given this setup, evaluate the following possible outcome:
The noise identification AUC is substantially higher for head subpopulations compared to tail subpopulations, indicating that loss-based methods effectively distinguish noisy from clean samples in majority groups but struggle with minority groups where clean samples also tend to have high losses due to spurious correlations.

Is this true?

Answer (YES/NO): YES